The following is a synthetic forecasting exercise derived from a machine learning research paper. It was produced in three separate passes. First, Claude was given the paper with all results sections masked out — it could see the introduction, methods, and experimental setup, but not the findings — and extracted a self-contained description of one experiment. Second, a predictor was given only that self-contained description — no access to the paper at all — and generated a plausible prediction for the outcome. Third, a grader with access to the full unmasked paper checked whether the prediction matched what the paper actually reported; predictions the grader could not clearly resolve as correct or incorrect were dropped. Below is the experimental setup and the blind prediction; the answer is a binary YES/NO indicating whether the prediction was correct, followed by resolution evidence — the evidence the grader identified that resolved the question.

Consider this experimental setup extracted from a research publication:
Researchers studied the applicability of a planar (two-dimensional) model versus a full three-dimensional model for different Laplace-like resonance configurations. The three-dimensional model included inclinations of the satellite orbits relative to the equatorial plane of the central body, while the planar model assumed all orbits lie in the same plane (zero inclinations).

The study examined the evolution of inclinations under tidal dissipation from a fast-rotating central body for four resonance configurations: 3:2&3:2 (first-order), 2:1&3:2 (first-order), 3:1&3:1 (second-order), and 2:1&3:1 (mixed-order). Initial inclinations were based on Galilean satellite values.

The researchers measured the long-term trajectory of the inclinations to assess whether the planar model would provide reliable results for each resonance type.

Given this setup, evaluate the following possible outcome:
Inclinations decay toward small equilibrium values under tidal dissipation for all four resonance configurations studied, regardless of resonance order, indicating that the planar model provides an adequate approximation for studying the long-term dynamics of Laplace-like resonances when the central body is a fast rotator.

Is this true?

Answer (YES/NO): NO